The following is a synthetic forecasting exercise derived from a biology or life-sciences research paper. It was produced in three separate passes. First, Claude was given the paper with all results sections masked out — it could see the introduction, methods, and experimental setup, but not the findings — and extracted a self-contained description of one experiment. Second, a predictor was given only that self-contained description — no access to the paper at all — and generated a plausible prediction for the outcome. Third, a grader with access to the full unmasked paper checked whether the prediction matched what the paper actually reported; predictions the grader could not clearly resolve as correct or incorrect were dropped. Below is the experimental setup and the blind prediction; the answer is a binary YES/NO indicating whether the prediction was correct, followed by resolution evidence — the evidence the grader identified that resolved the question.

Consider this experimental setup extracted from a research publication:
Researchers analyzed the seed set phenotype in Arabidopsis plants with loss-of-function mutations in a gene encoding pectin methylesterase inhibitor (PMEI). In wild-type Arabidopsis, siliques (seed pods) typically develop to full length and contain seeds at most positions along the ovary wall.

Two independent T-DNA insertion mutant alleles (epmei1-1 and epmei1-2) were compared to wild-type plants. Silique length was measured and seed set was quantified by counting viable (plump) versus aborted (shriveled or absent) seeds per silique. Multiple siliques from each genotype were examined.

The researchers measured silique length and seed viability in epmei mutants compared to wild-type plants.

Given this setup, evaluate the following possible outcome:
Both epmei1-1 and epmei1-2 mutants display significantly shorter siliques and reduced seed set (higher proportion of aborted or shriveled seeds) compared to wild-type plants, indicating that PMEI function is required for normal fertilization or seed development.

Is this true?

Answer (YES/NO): YES